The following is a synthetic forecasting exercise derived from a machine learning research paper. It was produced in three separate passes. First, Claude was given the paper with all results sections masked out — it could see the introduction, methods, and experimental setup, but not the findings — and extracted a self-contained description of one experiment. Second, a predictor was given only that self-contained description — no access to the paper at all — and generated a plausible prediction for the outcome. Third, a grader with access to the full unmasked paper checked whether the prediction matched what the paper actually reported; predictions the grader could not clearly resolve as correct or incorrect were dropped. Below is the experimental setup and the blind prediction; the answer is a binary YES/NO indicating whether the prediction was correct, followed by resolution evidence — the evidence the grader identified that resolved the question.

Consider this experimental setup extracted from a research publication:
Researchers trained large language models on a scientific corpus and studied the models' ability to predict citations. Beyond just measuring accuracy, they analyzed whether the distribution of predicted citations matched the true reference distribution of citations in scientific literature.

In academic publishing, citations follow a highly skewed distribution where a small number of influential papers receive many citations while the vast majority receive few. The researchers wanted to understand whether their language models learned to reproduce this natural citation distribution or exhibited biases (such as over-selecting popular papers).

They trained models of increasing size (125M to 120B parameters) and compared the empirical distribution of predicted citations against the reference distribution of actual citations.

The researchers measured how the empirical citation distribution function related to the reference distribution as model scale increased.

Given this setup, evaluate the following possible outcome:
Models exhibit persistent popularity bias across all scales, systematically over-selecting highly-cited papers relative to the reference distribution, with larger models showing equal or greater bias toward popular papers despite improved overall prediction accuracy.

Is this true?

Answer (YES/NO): NO